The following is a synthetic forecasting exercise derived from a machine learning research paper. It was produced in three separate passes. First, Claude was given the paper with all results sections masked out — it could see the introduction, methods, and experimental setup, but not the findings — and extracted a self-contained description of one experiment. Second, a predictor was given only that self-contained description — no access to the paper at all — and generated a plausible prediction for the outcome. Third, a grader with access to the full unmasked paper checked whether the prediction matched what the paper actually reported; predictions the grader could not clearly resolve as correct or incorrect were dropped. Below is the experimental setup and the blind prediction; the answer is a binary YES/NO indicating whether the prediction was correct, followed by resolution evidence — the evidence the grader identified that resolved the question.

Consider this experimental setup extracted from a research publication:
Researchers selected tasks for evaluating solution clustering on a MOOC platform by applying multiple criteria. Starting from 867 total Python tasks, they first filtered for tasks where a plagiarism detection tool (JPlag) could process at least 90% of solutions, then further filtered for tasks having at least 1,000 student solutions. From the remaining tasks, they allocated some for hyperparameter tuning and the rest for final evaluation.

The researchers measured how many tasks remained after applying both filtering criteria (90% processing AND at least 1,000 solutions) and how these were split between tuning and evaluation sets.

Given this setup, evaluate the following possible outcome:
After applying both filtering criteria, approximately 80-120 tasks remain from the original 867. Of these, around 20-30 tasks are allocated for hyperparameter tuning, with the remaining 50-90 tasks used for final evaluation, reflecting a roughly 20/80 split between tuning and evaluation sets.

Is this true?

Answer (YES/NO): NO